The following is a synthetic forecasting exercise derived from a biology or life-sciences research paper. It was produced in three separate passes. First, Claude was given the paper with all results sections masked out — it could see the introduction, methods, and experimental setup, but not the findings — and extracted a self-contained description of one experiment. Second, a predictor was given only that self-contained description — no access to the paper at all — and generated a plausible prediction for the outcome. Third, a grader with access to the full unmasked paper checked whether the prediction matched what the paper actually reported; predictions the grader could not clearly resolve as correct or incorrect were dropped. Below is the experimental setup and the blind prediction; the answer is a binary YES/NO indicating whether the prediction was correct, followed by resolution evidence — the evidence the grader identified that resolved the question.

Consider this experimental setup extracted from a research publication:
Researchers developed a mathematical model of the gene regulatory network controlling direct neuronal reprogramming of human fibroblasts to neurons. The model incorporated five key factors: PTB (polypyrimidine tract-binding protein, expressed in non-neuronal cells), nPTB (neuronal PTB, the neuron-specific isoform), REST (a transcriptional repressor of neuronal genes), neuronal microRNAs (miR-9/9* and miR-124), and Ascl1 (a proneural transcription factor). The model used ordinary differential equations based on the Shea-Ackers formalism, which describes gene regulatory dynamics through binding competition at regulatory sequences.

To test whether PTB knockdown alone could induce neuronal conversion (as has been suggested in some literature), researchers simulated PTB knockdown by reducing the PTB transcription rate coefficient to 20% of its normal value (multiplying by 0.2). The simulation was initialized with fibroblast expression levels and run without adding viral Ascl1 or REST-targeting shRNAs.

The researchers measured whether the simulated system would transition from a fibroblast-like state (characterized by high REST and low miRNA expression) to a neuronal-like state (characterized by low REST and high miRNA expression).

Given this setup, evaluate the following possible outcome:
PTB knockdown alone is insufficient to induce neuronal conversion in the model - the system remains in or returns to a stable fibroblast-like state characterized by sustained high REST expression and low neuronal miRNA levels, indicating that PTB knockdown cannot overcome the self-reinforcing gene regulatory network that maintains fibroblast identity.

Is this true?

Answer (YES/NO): YES